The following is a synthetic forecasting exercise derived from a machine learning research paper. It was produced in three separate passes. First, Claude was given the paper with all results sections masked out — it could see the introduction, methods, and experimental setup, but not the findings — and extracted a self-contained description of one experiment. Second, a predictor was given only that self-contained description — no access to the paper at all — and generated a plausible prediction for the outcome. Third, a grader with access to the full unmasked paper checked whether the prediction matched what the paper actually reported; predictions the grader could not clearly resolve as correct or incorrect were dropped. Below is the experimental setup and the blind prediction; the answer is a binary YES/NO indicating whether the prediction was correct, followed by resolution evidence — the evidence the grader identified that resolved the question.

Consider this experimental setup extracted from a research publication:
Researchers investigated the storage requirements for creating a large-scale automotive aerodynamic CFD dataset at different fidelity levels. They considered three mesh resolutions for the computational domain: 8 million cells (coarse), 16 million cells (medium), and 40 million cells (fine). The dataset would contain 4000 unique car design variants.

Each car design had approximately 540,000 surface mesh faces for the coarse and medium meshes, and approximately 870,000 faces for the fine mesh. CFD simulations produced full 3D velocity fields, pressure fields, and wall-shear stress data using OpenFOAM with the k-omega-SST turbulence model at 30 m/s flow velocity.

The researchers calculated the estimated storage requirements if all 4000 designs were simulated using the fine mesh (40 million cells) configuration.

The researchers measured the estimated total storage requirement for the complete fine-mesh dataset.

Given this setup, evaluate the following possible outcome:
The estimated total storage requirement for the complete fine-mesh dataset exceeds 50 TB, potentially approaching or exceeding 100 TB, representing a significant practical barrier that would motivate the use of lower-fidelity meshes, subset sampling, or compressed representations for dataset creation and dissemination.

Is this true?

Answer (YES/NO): YES